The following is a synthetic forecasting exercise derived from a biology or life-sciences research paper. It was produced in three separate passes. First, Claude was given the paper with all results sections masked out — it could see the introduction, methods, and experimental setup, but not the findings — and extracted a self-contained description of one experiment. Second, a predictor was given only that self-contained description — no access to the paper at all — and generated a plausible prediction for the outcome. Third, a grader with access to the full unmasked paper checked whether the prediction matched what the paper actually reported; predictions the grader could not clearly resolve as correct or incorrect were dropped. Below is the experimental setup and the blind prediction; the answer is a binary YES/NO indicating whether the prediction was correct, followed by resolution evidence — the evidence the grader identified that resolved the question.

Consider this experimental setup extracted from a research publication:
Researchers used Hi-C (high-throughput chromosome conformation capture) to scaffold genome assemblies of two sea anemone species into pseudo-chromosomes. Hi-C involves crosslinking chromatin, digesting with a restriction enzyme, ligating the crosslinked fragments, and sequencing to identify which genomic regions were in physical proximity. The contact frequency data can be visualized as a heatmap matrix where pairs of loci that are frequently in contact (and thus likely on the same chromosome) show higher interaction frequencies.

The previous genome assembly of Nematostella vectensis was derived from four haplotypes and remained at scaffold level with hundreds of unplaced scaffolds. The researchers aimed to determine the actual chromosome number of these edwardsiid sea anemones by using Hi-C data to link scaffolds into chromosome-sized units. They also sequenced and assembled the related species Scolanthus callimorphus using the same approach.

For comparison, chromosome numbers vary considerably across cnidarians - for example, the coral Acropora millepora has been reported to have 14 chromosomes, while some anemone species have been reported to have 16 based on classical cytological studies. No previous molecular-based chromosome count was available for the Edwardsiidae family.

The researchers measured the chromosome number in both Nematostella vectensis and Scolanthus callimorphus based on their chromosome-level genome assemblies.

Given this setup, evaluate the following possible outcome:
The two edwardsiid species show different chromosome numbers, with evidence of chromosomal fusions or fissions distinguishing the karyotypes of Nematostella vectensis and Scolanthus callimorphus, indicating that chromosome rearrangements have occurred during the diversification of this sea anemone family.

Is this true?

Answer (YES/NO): NO